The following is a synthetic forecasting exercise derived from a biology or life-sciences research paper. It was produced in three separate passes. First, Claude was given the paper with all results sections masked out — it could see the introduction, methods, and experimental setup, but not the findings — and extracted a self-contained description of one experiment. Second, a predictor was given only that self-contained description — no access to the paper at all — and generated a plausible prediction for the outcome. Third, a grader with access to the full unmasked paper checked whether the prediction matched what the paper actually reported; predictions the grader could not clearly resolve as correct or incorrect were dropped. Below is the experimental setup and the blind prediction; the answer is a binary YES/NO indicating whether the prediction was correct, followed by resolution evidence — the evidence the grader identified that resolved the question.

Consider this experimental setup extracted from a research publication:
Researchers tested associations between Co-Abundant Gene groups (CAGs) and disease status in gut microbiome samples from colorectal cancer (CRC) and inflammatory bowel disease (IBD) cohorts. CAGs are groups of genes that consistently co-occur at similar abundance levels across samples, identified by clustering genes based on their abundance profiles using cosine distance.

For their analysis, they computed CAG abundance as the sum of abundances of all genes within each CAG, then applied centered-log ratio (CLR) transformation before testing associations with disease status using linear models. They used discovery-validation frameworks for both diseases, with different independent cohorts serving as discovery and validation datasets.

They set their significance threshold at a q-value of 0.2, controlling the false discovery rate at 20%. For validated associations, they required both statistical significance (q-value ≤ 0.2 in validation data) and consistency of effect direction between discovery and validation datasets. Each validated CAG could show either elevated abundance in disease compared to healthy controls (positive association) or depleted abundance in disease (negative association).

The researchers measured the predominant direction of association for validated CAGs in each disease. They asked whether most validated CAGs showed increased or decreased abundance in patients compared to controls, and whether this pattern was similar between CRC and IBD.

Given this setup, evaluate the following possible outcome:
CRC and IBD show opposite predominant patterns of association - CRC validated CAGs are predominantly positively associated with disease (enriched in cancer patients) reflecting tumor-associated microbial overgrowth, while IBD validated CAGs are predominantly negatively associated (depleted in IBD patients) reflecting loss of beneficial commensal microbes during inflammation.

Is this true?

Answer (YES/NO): NO